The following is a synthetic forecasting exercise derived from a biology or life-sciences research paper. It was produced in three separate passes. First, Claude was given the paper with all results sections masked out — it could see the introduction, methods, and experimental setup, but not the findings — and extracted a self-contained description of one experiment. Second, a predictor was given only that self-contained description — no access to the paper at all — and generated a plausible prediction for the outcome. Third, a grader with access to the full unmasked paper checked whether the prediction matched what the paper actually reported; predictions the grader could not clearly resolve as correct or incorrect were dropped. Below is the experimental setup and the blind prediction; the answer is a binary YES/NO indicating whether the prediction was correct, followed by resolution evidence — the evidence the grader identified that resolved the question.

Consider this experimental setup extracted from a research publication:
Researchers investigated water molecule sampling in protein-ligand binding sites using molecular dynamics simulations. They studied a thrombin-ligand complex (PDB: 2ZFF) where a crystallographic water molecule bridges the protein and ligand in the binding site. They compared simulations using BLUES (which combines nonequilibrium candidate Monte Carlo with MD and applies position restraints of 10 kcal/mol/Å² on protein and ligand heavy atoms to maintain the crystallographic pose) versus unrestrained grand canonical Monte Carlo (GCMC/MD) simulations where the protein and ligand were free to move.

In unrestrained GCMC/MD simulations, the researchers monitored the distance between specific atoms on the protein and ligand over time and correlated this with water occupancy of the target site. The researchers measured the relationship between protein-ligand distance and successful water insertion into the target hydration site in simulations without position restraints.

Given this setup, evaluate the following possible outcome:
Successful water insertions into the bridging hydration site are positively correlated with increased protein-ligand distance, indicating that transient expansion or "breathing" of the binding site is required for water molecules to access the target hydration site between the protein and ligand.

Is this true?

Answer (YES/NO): YES